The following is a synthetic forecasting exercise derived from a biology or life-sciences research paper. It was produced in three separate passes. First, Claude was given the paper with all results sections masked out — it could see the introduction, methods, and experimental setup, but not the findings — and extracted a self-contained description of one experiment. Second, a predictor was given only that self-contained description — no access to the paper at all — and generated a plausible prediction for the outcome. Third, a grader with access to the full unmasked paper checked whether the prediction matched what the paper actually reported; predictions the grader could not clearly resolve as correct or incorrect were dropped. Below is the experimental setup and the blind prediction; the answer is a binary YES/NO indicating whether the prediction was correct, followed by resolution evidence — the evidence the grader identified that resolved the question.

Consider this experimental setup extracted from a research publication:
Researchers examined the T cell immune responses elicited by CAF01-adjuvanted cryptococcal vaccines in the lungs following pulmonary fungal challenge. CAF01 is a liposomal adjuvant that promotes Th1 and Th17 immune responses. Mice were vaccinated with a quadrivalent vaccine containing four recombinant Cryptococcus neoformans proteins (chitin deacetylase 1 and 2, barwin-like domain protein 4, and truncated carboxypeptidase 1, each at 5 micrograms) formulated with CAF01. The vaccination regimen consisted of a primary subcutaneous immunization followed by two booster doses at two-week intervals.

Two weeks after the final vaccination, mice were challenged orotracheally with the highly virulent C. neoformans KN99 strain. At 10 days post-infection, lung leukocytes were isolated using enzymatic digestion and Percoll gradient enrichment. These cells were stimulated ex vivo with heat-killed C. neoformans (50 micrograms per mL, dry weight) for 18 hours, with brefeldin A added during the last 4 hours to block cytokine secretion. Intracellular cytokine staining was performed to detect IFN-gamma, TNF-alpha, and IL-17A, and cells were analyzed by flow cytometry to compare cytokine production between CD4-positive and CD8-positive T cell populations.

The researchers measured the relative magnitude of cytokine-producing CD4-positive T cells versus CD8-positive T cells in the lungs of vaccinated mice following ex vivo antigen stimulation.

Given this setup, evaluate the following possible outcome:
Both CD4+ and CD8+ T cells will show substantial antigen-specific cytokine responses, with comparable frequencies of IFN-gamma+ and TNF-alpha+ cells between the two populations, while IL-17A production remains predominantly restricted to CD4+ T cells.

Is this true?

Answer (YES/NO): NO